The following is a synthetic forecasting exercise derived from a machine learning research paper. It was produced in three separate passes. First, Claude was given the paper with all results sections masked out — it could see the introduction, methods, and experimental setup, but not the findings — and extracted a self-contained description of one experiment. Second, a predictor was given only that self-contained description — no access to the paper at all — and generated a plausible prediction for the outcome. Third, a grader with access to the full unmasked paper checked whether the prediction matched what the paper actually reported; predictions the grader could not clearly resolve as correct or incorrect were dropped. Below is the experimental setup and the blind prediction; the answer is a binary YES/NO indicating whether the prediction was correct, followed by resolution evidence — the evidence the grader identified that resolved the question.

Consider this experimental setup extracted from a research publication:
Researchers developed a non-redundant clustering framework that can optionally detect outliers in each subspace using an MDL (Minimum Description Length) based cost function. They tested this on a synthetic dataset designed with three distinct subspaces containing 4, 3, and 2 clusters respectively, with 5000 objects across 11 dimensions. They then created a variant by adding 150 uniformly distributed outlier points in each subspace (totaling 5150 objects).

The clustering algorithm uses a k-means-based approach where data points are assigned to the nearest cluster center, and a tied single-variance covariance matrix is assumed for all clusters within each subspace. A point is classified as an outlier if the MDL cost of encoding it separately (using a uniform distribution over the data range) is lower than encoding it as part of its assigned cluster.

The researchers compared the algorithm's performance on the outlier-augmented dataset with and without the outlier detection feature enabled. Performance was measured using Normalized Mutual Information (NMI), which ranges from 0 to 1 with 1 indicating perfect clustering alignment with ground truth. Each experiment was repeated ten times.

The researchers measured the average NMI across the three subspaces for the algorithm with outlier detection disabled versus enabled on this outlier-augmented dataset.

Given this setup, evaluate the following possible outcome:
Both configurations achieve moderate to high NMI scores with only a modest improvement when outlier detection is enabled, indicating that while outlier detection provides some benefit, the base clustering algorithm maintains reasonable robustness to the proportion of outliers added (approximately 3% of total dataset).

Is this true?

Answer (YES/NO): NO